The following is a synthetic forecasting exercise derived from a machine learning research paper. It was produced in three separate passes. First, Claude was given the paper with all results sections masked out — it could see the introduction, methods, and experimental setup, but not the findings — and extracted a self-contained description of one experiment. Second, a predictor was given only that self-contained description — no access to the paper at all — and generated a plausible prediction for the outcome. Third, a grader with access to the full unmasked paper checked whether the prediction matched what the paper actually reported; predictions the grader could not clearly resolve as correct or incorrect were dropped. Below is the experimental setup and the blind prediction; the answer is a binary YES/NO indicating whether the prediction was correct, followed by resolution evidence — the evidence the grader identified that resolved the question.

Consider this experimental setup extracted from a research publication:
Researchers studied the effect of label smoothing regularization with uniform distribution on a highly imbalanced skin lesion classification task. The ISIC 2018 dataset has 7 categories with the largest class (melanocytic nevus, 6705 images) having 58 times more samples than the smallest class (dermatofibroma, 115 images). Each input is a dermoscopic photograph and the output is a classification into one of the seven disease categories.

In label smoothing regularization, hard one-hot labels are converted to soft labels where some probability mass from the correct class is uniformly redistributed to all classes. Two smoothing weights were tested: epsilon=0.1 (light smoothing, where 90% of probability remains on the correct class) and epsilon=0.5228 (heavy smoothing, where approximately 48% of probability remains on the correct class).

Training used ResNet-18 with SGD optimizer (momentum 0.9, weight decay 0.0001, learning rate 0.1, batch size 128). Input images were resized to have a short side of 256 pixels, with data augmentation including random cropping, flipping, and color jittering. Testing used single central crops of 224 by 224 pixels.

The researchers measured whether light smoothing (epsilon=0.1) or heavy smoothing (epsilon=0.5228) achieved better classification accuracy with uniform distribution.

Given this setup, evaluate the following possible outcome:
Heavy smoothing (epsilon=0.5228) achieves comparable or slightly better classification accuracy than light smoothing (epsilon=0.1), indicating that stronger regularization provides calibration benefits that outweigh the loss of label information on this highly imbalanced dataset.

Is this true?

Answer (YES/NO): YES